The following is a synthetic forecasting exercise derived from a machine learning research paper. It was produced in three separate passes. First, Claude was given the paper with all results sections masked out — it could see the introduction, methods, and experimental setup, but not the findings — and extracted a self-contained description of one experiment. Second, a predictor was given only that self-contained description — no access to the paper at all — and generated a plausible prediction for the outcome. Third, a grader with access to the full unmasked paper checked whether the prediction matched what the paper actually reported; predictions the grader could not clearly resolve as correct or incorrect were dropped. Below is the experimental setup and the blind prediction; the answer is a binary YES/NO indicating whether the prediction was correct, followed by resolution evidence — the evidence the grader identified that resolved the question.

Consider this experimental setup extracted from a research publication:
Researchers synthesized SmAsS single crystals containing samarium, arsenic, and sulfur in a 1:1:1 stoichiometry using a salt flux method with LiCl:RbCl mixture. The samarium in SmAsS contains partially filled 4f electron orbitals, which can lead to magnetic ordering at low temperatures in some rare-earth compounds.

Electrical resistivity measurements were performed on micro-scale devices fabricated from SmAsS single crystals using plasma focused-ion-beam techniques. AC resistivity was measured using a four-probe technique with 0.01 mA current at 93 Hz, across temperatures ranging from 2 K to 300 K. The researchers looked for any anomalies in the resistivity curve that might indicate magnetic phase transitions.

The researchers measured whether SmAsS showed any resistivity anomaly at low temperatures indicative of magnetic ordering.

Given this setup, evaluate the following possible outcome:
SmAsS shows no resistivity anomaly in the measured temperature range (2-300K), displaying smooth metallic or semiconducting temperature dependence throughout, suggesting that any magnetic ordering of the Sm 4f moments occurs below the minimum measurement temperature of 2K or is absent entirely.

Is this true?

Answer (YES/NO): NO